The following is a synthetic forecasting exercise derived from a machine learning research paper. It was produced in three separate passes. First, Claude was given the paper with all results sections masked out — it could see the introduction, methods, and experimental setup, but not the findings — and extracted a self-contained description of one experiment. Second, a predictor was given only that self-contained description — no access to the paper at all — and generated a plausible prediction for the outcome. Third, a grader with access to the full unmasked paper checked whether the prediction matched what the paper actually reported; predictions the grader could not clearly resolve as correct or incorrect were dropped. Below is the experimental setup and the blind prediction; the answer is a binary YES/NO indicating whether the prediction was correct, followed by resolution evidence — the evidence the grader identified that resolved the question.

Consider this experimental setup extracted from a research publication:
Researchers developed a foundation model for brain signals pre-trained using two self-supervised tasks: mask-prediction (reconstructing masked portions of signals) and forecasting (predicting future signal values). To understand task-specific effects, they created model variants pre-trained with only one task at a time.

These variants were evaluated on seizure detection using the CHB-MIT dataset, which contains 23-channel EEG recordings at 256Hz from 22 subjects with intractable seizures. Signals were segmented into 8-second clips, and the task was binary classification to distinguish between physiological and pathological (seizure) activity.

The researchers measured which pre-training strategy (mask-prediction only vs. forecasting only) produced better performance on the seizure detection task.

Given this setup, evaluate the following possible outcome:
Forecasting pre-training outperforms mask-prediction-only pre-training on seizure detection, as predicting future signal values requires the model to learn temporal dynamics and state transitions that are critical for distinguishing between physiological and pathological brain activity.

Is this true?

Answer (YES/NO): YES